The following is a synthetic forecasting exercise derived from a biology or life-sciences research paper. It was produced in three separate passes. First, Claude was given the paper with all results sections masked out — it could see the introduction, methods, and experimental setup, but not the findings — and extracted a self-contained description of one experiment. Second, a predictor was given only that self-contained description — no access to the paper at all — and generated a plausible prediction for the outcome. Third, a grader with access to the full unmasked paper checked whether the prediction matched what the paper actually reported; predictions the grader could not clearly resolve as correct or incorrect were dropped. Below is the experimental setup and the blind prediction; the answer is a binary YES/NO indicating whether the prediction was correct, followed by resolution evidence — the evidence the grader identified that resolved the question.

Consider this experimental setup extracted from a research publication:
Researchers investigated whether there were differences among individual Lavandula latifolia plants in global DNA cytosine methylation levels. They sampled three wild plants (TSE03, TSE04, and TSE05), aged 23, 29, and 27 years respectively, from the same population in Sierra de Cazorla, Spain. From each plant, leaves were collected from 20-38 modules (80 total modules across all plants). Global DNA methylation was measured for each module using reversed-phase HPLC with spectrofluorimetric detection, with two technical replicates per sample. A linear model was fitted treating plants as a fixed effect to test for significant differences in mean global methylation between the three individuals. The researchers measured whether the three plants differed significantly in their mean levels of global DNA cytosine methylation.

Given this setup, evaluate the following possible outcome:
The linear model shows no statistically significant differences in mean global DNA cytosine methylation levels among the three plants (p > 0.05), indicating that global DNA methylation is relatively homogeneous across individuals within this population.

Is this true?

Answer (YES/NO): NO